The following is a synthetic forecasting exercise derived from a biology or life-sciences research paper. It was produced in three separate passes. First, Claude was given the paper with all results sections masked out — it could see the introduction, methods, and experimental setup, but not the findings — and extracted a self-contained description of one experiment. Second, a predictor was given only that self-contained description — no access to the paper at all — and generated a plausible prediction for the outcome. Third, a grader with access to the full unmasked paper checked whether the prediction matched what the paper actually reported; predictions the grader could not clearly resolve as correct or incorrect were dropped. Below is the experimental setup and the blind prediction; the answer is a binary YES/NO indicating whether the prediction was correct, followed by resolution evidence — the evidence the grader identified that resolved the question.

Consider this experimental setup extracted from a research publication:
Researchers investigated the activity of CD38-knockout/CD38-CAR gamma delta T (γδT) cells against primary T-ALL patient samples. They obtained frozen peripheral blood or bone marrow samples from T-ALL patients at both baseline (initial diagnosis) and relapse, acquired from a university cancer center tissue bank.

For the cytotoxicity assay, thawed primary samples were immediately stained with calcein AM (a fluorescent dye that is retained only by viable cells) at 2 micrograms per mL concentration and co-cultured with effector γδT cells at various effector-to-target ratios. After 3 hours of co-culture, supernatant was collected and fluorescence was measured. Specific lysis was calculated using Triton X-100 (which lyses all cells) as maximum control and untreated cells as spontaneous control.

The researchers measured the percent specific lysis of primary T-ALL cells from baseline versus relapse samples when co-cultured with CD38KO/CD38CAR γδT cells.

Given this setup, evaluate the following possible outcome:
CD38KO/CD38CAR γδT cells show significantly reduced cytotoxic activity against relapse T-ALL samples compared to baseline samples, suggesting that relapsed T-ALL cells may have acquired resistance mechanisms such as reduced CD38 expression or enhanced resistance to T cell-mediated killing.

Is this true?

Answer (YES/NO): NO